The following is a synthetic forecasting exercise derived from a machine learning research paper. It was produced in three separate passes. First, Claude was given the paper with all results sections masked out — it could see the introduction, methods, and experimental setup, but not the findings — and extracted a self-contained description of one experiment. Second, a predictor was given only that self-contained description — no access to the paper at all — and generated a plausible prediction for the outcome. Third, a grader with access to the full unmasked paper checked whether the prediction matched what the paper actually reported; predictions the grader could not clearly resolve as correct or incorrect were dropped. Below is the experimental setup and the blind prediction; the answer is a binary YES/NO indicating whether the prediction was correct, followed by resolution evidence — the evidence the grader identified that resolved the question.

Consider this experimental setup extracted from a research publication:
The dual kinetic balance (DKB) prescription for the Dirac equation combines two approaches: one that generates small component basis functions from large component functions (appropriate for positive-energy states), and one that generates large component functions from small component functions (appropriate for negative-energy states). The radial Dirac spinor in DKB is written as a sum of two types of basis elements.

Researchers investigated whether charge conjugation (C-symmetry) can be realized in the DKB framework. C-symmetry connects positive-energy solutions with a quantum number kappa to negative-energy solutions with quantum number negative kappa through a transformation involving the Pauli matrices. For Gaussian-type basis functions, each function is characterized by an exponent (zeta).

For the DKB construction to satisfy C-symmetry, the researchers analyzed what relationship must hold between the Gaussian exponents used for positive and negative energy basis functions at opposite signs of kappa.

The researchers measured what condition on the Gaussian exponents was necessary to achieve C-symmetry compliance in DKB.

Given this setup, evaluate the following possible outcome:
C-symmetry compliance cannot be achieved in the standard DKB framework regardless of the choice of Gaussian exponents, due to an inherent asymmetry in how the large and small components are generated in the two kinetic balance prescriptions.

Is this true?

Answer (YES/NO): NO